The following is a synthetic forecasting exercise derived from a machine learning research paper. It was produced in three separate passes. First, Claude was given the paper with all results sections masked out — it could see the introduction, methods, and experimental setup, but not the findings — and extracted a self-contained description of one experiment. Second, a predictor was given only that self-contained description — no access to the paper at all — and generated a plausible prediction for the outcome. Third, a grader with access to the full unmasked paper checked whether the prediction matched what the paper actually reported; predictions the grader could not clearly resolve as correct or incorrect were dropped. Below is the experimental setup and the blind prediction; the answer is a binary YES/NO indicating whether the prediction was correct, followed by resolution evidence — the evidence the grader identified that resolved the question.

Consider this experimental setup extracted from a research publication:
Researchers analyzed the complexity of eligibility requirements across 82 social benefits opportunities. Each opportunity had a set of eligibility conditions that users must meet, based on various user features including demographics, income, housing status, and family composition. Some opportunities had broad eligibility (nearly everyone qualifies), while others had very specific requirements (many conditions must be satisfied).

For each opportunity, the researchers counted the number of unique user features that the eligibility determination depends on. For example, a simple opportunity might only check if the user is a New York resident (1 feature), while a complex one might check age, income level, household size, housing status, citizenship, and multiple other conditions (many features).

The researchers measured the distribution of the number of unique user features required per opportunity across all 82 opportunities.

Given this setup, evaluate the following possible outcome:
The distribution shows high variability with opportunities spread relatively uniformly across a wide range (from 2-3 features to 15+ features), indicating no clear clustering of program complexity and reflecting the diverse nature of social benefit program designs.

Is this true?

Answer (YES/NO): NO